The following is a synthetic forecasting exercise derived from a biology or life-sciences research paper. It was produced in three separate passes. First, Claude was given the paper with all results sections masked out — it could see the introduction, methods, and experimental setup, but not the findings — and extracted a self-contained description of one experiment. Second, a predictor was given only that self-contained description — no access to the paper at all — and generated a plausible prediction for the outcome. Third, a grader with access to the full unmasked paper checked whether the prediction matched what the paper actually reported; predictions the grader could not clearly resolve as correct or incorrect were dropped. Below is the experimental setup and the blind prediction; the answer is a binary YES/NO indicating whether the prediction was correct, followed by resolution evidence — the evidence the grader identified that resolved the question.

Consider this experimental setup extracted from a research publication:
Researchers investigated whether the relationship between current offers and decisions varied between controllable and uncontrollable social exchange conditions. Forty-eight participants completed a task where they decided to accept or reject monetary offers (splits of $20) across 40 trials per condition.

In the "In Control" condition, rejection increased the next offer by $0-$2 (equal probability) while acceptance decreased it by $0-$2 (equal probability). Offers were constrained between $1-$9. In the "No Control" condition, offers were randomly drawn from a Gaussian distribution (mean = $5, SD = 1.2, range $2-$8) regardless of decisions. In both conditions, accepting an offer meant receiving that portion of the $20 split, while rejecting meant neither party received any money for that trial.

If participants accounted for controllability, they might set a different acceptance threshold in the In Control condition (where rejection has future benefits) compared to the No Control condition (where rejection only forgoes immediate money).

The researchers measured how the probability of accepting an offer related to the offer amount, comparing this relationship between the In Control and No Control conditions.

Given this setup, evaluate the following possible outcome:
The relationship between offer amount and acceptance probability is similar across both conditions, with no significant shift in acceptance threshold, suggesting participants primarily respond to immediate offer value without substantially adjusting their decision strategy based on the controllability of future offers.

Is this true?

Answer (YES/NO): NO